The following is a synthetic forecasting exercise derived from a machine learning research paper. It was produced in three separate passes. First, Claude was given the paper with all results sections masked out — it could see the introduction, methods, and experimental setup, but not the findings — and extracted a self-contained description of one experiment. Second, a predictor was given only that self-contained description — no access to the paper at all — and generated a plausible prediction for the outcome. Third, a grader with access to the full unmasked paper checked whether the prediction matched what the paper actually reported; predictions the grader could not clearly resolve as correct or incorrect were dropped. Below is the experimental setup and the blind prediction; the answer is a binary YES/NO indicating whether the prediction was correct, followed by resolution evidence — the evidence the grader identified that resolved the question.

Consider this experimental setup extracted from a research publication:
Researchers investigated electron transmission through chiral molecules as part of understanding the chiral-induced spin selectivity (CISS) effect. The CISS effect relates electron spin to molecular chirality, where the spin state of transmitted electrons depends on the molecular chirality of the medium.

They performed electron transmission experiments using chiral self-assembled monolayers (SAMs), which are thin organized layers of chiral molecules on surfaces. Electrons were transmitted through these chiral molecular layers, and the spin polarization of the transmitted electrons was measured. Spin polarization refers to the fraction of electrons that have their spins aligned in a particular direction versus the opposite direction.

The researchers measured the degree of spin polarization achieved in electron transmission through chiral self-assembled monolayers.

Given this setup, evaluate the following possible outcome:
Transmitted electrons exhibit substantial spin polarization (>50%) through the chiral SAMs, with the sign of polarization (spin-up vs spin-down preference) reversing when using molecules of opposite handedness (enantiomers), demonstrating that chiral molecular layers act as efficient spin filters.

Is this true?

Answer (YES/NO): YES